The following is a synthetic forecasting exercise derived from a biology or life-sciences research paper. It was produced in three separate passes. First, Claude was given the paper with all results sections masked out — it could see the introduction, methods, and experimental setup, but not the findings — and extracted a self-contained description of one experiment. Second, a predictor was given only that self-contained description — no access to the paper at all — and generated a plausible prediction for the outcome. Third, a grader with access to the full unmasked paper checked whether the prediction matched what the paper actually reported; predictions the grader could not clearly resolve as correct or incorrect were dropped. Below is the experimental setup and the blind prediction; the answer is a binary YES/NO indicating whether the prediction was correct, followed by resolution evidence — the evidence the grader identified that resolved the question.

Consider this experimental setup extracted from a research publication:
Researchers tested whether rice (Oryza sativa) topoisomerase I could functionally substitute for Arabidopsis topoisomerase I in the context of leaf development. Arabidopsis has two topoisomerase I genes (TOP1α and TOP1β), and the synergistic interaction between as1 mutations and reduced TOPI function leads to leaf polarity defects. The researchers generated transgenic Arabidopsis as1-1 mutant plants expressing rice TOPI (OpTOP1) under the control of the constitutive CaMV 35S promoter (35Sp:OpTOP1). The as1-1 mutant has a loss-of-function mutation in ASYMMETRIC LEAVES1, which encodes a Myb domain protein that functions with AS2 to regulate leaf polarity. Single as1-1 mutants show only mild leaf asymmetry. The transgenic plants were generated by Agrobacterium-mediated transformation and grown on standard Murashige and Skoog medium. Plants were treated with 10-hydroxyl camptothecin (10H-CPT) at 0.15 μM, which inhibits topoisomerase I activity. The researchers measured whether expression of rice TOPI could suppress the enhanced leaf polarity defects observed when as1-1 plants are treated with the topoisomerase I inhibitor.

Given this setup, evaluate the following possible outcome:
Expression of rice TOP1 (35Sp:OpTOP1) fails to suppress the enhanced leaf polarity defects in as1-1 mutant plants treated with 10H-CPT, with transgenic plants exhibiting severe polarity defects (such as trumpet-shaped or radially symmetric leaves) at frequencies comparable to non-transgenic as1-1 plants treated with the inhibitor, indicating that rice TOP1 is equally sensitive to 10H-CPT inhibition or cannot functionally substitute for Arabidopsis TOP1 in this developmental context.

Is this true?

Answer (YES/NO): NO